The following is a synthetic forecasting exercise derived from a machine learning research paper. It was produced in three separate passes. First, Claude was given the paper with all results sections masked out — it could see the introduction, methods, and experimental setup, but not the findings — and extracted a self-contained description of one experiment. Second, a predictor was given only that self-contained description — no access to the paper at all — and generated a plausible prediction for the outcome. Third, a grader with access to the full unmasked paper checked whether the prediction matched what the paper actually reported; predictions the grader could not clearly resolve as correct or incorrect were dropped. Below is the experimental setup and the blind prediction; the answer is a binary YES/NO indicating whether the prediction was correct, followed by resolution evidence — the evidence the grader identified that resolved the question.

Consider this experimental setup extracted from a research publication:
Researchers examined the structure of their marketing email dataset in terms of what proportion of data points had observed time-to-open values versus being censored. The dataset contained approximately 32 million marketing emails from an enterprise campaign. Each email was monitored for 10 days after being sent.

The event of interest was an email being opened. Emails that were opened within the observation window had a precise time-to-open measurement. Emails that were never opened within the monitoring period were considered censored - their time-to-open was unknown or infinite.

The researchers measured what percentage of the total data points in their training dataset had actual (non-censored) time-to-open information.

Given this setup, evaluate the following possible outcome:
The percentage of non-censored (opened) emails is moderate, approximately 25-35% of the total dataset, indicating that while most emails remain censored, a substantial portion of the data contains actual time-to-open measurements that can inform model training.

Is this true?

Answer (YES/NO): NO